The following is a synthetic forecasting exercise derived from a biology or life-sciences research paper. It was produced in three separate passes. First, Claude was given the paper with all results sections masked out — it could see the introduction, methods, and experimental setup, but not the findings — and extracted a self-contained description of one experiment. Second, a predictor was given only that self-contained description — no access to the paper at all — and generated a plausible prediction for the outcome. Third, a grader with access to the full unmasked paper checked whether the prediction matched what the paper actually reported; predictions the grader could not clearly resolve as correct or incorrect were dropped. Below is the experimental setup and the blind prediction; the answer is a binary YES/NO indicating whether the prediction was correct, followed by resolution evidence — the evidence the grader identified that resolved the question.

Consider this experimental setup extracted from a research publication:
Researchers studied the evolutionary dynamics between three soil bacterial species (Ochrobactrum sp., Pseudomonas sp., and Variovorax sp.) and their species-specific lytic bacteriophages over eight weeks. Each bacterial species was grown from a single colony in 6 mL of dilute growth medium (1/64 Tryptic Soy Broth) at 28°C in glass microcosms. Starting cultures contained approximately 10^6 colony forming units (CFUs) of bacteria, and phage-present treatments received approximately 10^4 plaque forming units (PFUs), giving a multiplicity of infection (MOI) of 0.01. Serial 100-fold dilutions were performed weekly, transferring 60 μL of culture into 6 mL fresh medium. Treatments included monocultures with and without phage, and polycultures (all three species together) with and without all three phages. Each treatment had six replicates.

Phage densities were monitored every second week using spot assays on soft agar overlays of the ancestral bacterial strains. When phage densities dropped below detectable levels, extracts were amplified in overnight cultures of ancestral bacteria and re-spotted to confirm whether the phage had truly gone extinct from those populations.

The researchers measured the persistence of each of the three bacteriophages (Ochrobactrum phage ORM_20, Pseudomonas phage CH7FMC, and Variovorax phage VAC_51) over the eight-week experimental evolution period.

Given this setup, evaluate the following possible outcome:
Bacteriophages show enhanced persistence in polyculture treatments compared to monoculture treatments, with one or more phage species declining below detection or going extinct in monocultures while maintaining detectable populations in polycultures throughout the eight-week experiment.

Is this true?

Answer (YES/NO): NO